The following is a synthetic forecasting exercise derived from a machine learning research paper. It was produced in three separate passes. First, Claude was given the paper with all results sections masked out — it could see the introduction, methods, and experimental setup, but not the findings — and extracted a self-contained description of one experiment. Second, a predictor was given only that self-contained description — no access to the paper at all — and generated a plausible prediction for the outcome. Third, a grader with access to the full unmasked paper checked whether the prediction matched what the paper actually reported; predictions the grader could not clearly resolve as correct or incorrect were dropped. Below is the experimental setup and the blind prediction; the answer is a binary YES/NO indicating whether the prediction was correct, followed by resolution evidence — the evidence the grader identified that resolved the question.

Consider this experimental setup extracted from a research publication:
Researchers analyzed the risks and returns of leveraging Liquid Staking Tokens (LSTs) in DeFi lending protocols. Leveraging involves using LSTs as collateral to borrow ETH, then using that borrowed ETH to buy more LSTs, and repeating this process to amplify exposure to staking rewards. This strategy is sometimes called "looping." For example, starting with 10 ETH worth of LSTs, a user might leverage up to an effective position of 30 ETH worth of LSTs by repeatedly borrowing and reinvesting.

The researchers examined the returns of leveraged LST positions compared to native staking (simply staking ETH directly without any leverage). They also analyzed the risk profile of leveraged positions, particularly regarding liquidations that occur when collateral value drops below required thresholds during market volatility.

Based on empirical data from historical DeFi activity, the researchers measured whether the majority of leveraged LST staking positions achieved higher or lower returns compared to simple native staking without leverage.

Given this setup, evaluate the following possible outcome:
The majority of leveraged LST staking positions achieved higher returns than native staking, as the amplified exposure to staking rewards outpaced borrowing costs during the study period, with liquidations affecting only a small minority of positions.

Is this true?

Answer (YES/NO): YES